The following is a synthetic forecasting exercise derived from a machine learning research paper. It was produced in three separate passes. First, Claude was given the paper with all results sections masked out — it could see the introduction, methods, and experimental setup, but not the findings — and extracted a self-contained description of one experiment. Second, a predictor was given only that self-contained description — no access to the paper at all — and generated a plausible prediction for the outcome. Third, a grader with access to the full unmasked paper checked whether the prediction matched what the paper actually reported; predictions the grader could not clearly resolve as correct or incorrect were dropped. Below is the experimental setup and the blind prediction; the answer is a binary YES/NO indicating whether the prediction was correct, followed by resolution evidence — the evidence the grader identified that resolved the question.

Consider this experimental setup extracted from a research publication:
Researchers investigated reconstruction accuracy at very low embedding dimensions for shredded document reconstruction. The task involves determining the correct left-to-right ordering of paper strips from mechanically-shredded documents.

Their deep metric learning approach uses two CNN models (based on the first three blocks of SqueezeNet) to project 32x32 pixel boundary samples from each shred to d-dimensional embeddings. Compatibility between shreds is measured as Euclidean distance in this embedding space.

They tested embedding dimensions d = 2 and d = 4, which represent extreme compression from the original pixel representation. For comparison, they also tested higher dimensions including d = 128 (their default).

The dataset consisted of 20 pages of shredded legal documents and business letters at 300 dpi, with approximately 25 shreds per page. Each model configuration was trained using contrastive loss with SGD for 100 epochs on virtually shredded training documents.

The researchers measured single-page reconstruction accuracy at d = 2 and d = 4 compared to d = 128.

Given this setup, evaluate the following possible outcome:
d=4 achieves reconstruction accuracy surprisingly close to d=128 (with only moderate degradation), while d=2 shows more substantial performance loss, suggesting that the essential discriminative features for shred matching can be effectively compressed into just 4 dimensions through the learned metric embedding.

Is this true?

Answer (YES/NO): NO